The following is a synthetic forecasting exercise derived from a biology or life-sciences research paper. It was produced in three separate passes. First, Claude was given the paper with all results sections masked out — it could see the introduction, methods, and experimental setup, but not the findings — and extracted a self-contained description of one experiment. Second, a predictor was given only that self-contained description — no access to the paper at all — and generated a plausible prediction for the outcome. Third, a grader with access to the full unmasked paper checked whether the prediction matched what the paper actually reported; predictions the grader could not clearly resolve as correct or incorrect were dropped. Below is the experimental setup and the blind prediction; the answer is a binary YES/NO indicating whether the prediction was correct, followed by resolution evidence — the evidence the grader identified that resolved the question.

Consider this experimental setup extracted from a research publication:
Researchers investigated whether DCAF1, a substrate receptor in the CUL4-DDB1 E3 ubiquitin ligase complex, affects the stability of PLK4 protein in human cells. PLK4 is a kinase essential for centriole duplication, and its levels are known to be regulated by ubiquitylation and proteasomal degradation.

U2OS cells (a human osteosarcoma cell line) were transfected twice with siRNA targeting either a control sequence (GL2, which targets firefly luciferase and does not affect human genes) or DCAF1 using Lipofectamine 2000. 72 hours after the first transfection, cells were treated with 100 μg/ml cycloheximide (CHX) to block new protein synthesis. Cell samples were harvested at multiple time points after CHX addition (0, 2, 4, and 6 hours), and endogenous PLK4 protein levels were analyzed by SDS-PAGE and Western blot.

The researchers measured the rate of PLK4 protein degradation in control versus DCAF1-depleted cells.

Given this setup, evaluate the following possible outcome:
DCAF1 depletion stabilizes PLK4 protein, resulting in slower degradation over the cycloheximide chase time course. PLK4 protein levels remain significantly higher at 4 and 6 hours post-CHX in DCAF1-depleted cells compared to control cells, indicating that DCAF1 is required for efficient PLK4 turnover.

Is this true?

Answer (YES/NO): YES